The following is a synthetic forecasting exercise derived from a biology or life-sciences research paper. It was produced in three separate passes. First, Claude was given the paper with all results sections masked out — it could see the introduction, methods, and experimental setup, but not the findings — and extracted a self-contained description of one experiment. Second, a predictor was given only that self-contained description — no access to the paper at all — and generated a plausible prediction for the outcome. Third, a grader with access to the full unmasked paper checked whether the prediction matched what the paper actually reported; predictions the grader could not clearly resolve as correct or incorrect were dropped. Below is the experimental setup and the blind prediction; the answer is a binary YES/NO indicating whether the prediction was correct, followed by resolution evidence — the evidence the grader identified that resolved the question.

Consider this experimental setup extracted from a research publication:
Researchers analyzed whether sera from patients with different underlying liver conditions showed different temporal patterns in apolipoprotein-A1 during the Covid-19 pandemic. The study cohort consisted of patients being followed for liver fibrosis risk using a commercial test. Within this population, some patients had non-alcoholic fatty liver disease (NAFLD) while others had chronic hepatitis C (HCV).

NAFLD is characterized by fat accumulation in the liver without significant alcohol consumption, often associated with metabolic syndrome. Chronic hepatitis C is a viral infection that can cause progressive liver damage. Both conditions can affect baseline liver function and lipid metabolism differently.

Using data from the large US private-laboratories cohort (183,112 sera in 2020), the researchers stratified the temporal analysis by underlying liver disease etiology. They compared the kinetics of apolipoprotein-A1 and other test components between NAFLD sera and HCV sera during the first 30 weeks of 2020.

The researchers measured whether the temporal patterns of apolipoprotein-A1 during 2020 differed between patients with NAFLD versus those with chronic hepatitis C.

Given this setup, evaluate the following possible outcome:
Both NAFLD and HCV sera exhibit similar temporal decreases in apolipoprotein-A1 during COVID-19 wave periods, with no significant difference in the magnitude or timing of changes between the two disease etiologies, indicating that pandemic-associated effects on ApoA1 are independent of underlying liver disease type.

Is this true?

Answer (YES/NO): YES